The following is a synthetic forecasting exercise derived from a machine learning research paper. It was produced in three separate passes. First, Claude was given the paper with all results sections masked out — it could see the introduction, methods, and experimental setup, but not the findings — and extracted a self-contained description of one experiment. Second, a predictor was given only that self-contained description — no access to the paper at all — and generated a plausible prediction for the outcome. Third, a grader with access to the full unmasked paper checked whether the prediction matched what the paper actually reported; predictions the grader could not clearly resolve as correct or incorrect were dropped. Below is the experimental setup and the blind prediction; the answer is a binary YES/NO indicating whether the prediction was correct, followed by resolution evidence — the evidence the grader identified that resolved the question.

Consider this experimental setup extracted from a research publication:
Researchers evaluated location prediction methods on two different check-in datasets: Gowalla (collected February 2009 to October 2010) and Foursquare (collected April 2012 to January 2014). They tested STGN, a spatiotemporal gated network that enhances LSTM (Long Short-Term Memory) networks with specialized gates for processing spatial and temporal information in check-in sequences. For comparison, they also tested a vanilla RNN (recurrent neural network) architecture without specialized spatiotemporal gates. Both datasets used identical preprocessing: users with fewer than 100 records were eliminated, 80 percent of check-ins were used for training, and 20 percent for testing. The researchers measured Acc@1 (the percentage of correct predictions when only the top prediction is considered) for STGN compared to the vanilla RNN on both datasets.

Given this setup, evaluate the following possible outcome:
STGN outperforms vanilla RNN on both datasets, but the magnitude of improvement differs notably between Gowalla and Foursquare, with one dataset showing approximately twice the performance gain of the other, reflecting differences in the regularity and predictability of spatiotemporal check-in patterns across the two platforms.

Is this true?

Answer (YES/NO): NO